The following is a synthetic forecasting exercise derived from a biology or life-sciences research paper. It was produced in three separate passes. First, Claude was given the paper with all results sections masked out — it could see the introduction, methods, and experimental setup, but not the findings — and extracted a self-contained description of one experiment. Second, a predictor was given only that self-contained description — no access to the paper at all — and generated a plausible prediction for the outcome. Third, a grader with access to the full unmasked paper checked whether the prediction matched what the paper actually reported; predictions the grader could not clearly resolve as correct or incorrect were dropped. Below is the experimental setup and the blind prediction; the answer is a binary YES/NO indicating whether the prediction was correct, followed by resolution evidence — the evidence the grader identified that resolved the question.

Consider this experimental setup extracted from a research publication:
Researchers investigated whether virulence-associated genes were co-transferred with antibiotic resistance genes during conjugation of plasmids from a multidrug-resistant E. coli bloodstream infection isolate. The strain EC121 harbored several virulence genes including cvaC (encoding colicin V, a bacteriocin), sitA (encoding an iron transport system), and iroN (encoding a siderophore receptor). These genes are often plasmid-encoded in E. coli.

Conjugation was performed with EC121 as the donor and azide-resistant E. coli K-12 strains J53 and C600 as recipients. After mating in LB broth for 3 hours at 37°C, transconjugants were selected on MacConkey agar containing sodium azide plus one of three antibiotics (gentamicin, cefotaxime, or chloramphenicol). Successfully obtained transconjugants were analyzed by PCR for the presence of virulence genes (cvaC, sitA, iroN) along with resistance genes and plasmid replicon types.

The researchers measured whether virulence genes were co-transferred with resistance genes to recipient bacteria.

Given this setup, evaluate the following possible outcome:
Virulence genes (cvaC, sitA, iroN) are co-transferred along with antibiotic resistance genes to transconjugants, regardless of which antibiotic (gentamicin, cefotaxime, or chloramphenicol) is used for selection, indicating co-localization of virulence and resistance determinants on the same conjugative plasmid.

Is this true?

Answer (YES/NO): NO